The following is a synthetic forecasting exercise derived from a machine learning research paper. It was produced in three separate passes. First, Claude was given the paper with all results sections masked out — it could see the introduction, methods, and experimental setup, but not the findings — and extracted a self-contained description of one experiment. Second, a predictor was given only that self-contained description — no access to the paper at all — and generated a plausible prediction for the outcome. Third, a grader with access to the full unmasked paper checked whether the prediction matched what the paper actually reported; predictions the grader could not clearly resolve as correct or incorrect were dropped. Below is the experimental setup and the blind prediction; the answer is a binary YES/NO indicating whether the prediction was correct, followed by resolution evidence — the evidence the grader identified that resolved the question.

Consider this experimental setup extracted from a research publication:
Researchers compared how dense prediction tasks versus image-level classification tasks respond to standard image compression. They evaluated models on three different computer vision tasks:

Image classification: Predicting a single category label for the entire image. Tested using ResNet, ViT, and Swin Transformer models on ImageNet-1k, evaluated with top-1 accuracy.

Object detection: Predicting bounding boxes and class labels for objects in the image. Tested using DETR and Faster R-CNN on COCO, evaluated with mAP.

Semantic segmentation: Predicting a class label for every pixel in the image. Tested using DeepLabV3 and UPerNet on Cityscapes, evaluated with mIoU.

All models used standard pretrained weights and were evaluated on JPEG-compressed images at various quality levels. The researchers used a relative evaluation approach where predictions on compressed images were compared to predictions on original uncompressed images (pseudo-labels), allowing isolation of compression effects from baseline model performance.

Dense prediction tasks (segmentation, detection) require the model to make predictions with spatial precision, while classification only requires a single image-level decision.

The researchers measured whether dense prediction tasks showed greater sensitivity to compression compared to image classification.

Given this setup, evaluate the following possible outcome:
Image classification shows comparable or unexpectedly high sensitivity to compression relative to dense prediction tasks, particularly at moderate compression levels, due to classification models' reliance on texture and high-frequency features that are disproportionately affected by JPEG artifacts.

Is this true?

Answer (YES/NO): NO